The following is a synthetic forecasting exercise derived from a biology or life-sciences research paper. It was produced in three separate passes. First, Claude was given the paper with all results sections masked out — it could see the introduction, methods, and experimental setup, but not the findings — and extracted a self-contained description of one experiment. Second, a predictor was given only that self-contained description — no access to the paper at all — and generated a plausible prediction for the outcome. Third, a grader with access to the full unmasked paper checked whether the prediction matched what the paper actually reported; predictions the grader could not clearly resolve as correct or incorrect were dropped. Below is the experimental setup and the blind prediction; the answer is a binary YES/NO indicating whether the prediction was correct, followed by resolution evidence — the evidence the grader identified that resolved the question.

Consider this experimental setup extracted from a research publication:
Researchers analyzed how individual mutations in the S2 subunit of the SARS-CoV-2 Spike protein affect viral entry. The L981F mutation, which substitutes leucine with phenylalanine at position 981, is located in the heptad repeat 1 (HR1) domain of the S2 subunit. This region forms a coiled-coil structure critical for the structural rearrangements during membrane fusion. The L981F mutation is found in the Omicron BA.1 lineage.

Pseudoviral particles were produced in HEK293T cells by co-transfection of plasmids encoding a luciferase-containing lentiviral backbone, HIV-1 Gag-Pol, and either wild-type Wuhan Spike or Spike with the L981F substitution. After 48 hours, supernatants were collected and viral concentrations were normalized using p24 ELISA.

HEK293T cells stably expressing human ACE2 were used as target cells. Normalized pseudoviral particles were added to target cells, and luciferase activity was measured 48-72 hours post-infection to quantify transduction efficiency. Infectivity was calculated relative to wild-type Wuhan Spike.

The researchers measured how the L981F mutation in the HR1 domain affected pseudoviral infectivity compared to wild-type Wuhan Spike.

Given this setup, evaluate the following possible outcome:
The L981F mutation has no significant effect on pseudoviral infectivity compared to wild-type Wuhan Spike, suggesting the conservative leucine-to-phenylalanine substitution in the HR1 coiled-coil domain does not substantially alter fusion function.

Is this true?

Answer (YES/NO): NO